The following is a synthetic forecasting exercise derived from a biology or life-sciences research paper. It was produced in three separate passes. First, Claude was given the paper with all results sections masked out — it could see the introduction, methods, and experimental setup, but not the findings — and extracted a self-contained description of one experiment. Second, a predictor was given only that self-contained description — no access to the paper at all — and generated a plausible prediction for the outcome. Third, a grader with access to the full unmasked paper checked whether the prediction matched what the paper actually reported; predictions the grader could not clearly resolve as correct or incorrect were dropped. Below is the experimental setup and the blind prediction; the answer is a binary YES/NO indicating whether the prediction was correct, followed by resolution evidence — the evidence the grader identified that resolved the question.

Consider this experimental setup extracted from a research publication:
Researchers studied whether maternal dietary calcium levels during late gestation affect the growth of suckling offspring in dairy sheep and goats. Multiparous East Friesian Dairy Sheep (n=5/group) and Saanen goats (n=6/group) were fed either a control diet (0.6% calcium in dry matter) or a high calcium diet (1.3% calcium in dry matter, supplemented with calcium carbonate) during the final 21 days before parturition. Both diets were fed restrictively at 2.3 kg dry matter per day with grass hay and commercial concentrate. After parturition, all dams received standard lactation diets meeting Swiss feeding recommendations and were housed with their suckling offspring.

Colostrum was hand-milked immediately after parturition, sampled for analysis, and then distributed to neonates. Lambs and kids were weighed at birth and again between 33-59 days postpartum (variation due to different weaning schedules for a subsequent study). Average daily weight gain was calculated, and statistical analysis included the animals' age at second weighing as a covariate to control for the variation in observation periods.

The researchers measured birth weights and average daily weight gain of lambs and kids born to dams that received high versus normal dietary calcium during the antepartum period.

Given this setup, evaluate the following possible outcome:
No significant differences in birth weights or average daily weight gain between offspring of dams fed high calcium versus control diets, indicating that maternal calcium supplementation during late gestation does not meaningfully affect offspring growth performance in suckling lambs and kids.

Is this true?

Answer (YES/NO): NO